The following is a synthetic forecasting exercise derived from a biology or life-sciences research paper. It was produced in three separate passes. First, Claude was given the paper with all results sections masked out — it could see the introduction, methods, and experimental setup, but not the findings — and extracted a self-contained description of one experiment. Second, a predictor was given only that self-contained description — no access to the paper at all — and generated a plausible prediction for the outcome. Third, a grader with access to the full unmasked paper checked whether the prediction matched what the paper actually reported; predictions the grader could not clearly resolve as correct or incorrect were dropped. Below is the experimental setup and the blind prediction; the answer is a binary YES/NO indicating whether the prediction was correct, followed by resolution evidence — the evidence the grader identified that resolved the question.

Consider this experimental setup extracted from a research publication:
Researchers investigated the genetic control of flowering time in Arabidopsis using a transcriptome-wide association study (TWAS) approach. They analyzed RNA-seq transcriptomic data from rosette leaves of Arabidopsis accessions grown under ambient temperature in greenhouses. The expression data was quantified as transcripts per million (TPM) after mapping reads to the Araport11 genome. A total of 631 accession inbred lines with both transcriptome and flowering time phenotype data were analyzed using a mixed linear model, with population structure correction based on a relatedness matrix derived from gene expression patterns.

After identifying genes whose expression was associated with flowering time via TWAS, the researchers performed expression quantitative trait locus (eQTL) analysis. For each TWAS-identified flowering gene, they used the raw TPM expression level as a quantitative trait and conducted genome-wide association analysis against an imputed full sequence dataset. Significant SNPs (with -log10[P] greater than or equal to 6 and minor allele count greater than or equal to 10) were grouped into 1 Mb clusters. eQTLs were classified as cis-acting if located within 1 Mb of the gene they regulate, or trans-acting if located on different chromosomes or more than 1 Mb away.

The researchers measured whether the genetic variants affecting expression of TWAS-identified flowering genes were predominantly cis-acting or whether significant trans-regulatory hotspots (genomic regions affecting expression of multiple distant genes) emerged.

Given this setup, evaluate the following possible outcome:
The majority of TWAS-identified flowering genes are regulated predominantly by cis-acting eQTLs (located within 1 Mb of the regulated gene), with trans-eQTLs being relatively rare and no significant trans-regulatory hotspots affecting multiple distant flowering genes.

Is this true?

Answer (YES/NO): NO